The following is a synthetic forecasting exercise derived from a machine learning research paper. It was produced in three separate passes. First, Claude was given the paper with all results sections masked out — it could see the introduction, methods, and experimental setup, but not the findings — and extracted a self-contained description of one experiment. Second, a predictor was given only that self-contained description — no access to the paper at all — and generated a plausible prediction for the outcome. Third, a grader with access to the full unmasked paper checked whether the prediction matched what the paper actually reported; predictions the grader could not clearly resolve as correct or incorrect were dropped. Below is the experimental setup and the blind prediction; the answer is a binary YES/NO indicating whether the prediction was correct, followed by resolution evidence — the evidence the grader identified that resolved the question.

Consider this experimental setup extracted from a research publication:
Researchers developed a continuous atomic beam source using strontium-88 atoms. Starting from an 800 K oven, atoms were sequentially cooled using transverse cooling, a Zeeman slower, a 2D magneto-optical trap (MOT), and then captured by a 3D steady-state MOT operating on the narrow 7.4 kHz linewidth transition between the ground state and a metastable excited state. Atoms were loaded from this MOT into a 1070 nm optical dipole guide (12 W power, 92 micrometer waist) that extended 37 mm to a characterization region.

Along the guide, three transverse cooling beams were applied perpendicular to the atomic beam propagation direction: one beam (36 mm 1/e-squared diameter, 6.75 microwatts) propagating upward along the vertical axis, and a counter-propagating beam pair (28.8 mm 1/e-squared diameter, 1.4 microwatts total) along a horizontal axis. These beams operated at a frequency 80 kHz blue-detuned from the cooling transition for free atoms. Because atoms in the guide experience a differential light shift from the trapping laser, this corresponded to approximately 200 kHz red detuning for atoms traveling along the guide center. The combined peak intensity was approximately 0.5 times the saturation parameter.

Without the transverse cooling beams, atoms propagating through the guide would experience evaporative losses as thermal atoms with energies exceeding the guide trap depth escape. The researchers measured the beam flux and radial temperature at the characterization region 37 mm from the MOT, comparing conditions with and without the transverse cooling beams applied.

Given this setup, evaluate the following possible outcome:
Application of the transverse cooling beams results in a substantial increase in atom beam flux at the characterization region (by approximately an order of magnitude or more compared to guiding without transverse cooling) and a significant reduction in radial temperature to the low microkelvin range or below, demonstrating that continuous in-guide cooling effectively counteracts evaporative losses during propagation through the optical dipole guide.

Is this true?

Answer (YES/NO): NO